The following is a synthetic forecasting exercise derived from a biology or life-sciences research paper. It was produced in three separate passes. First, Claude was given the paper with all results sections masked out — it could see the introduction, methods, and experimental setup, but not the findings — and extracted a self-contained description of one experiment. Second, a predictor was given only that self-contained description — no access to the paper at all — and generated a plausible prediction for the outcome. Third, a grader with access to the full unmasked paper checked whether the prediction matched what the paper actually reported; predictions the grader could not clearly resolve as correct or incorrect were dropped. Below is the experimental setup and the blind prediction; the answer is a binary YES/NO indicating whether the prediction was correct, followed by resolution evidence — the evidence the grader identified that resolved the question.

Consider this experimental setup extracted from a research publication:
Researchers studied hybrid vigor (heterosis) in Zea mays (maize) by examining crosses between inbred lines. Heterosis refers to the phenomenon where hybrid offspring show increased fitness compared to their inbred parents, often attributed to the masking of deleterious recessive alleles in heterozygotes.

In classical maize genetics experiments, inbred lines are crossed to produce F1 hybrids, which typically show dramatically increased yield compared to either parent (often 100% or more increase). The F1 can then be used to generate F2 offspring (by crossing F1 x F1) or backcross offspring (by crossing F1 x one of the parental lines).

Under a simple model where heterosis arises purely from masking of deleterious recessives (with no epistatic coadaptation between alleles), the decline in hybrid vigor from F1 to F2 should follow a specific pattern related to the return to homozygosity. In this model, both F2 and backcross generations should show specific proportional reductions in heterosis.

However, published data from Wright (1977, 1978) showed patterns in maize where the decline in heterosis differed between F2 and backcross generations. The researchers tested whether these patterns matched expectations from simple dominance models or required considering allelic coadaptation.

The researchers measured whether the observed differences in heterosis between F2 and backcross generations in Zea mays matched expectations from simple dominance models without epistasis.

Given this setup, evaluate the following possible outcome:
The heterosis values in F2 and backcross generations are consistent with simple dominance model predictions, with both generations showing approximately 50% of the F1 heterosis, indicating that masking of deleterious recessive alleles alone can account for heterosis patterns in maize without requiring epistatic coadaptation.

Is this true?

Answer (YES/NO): NO